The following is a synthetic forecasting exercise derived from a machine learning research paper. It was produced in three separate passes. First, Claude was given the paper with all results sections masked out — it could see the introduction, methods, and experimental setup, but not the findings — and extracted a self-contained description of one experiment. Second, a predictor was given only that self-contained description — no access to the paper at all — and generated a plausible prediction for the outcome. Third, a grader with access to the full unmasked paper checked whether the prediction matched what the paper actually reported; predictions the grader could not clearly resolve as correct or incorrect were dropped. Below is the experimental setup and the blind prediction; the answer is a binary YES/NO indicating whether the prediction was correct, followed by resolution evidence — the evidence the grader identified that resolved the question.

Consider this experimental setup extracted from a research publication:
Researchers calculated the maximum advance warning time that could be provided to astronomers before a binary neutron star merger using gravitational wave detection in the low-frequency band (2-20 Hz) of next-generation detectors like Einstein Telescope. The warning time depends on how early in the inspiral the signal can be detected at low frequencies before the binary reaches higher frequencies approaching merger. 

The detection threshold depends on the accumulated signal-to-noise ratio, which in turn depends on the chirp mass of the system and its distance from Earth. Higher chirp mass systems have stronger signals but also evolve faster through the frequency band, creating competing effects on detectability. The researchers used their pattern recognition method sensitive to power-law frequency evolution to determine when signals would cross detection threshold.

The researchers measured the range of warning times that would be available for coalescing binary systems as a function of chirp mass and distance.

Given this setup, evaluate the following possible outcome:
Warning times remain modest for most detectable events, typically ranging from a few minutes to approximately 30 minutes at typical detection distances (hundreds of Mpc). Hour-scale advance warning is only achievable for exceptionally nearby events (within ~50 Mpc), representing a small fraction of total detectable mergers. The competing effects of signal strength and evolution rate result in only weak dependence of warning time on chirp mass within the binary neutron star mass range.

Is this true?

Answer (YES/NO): NO